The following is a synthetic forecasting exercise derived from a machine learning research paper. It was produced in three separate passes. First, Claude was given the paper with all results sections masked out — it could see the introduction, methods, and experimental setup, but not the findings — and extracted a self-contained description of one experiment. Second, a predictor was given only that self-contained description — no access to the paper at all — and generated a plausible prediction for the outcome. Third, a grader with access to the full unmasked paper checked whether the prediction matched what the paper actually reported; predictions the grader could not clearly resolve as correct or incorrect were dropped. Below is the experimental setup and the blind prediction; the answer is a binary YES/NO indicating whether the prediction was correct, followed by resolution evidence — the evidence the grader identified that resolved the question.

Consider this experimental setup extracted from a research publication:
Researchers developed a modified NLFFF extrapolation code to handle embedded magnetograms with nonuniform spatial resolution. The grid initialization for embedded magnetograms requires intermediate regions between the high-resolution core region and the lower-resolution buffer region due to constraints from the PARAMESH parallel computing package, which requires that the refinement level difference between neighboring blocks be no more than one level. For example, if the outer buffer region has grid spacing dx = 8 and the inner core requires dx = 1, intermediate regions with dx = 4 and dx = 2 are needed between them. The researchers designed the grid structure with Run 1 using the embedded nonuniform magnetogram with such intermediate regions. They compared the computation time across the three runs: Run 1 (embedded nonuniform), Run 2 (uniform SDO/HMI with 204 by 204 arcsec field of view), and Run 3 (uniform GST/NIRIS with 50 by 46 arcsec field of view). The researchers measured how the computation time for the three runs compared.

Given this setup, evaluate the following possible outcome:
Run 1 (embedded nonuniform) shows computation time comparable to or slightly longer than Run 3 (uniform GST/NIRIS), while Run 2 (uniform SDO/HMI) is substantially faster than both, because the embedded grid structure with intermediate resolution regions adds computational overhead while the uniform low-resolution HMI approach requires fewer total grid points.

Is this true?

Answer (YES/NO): NO